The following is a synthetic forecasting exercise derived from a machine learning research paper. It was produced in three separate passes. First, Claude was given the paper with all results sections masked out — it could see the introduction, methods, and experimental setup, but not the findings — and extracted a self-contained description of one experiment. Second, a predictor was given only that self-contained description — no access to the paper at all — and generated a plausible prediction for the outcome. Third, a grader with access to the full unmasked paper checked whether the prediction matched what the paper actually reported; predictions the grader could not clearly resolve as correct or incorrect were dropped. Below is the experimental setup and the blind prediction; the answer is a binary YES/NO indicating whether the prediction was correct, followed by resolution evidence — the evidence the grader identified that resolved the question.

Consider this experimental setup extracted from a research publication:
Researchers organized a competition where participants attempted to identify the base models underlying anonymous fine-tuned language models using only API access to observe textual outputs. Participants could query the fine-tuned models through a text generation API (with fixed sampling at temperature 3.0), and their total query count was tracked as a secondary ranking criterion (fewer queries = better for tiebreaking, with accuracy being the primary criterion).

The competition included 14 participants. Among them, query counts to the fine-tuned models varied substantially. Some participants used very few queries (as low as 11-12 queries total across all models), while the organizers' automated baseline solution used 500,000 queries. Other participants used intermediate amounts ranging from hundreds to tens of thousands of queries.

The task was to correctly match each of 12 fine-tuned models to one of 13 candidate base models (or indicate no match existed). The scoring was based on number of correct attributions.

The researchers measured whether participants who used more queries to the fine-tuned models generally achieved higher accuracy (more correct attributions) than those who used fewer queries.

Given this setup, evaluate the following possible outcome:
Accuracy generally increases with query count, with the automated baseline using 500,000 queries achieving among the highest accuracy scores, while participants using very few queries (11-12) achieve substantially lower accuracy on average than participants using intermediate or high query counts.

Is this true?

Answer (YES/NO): NO